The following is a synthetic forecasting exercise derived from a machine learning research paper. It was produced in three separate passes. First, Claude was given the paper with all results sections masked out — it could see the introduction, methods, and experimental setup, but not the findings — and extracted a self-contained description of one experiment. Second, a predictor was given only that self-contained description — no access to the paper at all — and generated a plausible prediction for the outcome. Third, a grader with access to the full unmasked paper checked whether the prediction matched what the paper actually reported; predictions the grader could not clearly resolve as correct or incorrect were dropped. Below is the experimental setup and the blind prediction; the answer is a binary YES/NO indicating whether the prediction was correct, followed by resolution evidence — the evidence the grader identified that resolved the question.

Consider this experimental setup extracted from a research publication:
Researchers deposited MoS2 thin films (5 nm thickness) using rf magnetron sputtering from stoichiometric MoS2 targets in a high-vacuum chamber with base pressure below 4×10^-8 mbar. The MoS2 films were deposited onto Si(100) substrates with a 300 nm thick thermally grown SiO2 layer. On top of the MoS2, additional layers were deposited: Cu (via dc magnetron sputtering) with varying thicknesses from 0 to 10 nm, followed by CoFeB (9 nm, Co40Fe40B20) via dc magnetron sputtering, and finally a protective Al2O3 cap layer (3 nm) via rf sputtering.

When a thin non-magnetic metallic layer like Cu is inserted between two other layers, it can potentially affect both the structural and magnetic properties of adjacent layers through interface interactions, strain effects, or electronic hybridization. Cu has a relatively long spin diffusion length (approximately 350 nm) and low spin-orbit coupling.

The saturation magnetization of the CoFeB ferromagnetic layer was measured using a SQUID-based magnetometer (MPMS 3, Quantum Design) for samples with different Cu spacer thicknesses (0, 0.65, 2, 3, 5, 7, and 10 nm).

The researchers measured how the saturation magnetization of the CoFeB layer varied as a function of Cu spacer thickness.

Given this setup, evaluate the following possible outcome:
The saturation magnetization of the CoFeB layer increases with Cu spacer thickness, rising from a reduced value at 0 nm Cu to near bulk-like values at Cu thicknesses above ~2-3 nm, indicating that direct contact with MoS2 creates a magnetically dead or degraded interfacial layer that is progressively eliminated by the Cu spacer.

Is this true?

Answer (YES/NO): NO